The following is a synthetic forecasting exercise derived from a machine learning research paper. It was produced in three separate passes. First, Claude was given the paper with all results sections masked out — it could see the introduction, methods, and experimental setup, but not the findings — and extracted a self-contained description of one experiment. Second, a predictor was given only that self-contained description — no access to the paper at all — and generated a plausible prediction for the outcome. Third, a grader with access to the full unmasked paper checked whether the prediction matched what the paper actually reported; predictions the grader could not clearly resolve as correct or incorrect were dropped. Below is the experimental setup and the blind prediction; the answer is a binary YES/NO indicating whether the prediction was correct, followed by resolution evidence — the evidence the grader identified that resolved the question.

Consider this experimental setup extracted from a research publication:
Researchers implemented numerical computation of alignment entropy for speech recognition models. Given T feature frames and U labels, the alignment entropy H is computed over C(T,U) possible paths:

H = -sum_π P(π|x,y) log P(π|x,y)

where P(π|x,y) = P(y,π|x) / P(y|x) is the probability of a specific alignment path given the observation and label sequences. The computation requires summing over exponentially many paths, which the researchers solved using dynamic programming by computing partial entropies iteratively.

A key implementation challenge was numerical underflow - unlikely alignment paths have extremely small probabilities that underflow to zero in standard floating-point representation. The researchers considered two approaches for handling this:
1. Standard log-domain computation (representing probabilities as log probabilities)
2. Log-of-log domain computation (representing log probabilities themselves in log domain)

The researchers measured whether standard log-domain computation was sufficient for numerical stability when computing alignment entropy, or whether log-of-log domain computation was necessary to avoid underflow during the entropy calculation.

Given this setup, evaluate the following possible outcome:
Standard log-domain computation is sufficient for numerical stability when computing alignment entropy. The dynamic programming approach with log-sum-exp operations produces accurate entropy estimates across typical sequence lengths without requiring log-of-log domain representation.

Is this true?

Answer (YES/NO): YES